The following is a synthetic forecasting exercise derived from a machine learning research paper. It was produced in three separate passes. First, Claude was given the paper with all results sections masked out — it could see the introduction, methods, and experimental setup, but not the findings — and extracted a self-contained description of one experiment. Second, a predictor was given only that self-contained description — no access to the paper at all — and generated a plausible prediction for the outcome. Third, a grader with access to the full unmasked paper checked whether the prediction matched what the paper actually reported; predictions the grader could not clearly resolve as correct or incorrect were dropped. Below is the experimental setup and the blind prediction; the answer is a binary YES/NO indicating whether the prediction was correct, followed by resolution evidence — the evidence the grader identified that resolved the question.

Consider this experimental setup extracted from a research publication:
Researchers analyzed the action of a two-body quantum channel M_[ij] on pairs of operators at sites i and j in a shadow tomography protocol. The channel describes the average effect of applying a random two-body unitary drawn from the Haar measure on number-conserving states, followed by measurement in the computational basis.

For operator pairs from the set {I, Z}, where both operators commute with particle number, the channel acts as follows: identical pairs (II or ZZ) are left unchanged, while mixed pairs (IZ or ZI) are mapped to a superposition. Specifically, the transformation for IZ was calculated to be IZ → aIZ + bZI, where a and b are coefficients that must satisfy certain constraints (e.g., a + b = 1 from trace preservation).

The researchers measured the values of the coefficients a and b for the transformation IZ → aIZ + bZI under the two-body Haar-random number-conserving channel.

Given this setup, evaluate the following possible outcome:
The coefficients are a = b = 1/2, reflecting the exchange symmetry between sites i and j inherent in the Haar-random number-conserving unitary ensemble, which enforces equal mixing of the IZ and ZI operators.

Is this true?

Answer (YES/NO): NO